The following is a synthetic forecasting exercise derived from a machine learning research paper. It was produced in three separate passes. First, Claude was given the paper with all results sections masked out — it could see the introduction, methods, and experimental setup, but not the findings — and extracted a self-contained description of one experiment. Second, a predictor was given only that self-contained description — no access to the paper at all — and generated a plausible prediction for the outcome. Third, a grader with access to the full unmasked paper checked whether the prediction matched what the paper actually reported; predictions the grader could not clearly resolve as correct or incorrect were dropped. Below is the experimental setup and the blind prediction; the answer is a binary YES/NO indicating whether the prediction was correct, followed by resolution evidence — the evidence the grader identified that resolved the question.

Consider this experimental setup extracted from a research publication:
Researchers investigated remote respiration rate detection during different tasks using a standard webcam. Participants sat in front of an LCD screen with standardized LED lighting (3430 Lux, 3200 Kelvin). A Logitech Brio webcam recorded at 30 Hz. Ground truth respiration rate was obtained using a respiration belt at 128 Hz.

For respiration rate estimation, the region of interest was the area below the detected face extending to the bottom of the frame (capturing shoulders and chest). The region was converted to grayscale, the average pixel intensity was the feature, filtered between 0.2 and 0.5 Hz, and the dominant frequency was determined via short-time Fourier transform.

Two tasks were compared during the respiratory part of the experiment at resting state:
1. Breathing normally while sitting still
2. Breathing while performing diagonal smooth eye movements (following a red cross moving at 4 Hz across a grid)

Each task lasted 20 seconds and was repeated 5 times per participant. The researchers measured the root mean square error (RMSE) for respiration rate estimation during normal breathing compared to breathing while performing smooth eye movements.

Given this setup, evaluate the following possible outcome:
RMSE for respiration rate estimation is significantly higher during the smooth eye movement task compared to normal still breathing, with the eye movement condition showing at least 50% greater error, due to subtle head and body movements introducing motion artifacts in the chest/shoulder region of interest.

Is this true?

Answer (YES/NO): NO